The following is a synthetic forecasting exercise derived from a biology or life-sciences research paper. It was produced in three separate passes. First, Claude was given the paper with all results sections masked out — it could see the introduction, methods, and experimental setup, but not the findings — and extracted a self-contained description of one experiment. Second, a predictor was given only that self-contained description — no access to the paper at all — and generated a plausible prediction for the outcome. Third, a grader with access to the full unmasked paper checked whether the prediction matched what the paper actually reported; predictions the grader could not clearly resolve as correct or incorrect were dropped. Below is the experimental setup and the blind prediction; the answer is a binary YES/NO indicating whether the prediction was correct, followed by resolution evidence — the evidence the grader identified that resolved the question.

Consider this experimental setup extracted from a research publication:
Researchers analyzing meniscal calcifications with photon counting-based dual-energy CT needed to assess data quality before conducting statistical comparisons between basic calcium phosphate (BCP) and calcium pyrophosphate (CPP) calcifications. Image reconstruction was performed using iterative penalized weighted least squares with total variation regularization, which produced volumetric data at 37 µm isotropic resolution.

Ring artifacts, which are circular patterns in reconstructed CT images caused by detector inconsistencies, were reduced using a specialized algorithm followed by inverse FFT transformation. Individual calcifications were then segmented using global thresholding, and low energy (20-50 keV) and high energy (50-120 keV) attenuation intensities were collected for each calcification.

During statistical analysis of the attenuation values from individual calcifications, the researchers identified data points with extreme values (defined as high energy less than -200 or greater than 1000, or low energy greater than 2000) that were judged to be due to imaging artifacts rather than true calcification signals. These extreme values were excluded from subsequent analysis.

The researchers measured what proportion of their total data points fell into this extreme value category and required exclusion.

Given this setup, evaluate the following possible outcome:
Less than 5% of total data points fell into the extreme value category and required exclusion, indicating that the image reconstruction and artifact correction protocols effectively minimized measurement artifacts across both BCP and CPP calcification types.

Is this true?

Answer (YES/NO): YES